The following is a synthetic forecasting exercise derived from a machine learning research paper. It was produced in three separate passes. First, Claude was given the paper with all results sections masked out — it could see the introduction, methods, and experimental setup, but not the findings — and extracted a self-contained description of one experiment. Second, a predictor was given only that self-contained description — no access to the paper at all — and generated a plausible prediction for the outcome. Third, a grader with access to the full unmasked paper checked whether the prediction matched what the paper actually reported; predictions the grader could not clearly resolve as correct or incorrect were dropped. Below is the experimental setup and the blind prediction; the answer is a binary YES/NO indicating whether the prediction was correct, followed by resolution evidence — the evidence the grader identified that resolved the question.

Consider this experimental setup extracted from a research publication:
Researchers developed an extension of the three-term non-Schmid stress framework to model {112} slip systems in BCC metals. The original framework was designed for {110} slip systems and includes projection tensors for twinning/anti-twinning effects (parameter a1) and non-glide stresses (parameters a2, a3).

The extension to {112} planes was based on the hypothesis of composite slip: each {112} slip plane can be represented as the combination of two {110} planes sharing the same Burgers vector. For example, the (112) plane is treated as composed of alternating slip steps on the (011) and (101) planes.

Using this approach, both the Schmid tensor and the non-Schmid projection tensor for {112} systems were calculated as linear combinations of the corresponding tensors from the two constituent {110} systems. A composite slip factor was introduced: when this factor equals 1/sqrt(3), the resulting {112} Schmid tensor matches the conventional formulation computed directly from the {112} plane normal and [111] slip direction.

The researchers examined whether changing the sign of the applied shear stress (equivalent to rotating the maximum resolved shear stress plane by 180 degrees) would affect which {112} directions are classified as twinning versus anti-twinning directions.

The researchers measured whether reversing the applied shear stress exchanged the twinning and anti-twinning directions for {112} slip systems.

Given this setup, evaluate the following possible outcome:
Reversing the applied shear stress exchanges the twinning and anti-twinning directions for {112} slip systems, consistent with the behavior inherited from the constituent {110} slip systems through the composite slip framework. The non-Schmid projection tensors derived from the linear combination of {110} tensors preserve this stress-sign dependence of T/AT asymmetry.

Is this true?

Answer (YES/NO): YES